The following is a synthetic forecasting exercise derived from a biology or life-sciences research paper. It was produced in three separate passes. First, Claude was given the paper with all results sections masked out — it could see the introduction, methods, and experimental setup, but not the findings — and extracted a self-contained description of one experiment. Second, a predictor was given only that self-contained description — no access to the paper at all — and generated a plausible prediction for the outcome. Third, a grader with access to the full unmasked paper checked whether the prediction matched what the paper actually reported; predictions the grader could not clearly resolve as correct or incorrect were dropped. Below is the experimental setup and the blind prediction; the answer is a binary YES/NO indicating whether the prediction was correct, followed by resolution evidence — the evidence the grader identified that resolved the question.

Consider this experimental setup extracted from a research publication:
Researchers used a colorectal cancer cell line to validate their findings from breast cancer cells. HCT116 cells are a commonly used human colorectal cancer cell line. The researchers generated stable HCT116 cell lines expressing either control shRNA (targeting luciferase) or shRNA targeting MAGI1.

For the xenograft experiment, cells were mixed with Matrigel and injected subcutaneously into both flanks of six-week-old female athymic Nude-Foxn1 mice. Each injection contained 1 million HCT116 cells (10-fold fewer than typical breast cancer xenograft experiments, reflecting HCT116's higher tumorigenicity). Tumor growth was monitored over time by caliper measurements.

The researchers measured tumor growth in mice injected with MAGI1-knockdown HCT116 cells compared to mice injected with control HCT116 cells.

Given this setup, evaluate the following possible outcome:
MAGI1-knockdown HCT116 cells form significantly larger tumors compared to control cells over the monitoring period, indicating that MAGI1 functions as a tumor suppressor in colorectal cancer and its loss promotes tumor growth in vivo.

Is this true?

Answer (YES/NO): YES